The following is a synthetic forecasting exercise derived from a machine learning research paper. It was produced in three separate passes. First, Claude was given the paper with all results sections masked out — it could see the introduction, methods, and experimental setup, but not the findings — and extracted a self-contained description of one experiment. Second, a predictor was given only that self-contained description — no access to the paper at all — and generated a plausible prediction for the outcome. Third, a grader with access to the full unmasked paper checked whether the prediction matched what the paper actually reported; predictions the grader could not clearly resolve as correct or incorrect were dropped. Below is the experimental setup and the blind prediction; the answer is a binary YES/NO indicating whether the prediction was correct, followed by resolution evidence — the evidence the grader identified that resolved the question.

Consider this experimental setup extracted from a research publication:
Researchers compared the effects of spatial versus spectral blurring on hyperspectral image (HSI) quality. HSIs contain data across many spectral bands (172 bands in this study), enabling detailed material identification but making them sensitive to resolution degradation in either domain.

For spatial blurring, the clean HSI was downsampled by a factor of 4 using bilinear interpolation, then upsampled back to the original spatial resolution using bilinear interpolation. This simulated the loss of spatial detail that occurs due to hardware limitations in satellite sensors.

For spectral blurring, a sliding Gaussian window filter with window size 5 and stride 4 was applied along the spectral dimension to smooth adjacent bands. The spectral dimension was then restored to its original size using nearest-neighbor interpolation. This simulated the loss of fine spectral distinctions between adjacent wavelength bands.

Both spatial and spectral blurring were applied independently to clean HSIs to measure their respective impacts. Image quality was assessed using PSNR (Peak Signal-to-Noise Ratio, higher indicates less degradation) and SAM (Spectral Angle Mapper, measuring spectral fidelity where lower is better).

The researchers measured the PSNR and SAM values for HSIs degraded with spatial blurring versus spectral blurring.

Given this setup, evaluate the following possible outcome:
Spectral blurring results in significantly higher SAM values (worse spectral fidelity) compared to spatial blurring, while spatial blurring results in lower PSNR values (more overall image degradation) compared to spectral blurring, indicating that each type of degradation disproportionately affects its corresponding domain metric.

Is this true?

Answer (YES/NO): YES